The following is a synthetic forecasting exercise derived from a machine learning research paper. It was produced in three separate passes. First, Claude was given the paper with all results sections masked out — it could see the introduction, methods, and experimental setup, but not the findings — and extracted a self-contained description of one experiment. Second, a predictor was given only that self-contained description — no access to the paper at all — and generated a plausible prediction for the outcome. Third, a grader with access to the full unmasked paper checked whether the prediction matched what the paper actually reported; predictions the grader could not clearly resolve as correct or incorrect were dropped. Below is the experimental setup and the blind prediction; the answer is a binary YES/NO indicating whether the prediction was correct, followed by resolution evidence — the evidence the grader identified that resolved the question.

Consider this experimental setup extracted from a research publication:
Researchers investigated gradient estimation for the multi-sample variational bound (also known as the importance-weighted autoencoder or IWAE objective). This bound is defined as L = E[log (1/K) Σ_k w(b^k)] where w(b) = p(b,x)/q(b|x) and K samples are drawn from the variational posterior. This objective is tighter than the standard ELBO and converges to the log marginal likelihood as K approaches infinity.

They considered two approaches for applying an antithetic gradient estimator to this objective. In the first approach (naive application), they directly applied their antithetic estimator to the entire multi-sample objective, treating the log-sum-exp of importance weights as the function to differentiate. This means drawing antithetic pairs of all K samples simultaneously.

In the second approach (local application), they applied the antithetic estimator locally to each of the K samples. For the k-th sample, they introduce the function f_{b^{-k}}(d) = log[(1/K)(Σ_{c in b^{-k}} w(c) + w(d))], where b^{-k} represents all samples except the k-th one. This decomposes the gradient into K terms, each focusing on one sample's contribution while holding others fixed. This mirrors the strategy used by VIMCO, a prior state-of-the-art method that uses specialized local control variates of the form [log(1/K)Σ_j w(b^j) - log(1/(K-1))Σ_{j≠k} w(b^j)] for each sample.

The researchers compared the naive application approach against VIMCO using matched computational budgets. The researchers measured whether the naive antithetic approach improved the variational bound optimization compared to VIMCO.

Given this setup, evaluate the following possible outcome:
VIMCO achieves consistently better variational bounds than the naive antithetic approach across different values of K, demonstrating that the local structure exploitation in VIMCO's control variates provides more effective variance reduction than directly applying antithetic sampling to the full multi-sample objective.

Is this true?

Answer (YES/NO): YES